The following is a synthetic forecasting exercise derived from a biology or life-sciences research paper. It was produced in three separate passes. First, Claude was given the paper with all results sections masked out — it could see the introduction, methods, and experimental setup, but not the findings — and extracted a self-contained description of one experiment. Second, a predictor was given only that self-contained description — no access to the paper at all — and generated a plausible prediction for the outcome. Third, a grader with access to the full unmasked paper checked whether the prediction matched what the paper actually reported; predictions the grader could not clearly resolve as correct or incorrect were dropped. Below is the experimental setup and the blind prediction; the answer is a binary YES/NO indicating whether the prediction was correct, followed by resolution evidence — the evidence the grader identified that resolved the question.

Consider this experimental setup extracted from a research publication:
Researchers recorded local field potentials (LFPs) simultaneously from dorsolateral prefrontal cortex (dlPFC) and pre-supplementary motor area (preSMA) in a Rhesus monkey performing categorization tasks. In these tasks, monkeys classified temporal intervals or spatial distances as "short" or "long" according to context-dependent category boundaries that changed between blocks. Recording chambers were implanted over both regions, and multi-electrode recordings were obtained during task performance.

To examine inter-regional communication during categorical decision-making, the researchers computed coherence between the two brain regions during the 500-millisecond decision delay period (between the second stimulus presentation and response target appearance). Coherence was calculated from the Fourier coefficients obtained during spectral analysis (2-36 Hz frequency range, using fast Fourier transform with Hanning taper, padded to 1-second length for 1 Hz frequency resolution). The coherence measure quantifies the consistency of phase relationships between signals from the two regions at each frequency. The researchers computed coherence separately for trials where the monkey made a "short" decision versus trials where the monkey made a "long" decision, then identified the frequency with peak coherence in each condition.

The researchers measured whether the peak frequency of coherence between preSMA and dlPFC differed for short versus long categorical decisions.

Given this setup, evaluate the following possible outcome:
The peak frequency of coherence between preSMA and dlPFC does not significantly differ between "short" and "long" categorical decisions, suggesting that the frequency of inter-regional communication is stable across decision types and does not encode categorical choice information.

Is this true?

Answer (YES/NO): NO